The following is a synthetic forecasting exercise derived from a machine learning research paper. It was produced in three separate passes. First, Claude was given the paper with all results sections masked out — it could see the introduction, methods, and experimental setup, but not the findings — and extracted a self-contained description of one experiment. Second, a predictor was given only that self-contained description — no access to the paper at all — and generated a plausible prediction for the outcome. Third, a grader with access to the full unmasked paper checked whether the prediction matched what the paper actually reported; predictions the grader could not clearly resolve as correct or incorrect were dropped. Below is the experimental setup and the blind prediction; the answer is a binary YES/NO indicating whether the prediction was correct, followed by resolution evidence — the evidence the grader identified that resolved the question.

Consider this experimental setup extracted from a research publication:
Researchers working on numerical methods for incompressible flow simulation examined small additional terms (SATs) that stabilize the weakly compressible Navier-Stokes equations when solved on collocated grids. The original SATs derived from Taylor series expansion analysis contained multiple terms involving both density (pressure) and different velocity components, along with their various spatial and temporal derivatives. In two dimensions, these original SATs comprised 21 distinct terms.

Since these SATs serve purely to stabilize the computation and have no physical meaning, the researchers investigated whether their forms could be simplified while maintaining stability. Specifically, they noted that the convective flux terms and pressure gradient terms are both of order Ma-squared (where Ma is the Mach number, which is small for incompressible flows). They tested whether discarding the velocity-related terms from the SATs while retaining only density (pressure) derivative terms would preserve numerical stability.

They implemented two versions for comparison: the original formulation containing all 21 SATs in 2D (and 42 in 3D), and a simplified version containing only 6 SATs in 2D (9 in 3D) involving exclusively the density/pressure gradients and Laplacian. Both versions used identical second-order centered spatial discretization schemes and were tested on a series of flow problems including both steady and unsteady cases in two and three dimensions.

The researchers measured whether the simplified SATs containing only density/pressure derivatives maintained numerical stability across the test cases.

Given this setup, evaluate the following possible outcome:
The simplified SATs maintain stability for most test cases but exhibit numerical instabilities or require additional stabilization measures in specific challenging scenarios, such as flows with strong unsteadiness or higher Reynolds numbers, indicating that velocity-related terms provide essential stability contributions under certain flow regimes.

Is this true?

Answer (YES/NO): NO